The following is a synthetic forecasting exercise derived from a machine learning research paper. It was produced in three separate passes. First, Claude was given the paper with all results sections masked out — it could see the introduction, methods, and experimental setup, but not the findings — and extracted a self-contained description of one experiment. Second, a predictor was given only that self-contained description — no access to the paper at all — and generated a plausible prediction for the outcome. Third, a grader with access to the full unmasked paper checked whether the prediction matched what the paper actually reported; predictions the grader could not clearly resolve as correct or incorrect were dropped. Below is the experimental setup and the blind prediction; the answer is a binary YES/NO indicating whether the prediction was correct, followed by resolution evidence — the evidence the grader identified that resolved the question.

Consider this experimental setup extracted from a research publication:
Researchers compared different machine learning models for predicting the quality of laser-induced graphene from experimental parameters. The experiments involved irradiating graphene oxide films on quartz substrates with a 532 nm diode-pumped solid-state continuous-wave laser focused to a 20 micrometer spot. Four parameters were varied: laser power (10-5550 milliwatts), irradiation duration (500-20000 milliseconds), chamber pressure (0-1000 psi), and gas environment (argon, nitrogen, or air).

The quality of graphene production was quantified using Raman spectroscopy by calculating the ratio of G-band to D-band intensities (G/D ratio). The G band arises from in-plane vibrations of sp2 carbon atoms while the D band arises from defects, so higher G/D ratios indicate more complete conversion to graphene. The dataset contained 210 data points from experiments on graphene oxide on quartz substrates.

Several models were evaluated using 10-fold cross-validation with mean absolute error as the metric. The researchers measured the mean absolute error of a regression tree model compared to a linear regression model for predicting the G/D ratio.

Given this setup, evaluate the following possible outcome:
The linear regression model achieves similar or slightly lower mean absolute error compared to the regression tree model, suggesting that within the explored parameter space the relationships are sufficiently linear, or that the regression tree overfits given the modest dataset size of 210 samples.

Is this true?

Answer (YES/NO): YES